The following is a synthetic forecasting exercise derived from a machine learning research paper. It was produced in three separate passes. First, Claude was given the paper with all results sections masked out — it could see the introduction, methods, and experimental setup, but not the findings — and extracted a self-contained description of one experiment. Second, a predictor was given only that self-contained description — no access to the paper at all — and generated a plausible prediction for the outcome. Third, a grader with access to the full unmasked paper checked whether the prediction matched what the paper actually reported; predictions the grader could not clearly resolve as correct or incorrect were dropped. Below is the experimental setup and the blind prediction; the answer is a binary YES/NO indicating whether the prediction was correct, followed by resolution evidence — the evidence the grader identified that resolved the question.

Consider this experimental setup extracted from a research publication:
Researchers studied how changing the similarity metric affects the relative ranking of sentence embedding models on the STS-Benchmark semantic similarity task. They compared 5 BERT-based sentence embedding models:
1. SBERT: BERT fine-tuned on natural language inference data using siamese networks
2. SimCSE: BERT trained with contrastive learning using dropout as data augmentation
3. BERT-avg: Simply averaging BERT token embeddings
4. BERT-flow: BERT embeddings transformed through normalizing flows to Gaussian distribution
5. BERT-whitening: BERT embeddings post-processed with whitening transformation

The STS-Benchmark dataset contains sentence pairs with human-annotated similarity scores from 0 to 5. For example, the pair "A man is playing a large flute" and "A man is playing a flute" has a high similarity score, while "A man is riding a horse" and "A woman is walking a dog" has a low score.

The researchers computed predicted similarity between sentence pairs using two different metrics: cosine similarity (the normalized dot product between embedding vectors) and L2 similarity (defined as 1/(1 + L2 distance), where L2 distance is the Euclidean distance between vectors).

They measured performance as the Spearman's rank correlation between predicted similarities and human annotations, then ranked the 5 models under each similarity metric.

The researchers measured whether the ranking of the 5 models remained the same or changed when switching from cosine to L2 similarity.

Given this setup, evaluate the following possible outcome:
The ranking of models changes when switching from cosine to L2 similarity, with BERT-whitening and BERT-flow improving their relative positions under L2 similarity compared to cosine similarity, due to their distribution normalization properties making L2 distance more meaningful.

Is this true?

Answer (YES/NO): NO